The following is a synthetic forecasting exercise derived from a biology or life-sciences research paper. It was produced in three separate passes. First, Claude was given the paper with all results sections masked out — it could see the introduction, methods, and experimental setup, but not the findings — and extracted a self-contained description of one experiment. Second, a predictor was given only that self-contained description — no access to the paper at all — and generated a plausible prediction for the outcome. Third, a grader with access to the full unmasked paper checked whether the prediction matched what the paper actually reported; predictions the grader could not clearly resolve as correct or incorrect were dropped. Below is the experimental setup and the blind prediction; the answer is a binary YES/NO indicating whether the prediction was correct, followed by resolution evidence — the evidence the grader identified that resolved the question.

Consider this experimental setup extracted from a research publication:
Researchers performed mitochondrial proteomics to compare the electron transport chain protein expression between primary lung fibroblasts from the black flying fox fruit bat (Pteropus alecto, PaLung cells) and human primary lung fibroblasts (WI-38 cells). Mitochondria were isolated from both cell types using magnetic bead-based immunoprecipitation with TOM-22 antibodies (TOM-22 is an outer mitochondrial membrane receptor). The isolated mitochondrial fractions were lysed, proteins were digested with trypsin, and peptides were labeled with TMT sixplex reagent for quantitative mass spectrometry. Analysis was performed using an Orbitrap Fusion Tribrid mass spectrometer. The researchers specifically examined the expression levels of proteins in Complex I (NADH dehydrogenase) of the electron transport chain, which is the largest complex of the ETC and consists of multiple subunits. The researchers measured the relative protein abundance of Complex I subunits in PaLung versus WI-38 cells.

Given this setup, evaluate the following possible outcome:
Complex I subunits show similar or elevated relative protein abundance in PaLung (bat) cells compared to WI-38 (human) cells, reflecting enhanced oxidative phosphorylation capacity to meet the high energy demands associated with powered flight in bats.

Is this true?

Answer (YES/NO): YES